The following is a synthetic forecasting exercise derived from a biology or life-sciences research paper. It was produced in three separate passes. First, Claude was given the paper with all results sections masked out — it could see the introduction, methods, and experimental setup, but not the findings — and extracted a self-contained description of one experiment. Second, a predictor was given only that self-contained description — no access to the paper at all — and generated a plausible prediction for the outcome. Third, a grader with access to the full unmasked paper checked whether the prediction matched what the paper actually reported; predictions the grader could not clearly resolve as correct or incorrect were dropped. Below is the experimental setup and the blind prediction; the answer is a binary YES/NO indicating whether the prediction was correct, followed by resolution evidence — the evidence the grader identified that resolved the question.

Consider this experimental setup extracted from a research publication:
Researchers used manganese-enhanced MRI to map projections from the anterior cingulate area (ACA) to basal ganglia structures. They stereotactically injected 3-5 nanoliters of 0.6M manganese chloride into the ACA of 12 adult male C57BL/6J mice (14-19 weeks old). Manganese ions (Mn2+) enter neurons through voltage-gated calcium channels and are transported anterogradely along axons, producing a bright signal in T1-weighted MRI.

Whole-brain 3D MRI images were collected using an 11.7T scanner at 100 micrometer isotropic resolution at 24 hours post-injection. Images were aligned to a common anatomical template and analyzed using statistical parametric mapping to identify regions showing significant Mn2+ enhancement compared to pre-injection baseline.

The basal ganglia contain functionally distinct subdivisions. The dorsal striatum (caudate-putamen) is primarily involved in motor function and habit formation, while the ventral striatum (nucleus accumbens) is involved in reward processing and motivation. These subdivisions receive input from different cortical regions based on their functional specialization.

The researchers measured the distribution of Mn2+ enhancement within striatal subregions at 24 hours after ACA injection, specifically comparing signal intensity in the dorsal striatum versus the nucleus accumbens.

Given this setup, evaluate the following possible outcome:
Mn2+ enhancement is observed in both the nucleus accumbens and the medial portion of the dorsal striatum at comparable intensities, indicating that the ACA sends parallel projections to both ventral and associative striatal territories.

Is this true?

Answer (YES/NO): NO